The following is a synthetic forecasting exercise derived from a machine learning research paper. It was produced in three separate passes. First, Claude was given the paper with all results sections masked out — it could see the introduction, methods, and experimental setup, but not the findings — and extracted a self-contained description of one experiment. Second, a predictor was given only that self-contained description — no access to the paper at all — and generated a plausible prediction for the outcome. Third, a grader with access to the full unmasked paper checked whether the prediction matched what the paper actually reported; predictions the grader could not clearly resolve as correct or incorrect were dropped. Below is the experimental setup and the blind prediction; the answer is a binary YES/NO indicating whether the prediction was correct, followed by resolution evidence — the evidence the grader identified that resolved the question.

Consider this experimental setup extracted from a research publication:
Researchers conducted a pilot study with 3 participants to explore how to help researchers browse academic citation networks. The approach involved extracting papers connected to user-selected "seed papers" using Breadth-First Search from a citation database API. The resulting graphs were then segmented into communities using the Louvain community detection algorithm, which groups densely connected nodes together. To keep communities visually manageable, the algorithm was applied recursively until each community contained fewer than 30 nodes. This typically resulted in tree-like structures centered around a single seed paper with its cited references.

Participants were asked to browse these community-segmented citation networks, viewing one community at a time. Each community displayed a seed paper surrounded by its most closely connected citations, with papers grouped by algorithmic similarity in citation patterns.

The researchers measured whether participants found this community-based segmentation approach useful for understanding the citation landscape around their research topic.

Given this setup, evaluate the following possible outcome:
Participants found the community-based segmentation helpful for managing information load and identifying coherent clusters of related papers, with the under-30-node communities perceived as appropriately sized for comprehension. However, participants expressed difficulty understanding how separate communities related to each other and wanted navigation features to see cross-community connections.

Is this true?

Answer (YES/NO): NO